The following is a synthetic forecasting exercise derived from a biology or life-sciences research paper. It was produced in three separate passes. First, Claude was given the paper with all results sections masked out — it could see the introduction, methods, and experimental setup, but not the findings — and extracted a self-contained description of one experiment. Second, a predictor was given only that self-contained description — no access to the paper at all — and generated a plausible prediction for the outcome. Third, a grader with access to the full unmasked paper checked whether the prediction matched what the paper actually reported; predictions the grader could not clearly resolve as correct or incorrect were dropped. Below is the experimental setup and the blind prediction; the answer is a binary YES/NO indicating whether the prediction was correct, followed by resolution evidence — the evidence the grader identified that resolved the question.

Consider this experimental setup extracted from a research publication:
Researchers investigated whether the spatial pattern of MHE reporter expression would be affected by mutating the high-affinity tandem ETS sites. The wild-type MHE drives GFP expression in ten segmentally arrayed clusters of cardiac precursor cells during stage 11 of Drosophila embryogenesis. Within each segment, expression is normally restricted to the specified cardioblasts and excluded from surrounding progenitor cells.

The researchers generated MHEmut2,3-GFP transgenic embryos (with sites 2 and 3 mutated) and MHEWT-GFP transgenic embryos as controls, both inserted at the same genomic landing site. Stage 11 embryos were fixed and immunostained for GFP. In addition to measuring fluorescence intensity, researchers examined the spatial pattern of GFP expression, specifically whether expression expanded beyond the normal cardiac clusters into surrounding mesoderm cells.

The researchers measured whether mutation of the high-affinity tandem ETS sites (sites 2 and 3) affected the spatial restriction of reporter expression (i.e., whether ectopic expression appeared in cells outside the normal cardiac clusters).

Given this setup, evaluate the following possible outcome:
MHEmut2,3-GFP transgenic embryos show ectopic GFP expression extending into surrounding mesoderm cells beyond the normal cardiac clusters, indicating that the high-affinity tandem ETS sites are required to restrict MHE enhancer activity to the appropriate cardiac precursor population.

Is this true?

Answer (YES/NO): YES